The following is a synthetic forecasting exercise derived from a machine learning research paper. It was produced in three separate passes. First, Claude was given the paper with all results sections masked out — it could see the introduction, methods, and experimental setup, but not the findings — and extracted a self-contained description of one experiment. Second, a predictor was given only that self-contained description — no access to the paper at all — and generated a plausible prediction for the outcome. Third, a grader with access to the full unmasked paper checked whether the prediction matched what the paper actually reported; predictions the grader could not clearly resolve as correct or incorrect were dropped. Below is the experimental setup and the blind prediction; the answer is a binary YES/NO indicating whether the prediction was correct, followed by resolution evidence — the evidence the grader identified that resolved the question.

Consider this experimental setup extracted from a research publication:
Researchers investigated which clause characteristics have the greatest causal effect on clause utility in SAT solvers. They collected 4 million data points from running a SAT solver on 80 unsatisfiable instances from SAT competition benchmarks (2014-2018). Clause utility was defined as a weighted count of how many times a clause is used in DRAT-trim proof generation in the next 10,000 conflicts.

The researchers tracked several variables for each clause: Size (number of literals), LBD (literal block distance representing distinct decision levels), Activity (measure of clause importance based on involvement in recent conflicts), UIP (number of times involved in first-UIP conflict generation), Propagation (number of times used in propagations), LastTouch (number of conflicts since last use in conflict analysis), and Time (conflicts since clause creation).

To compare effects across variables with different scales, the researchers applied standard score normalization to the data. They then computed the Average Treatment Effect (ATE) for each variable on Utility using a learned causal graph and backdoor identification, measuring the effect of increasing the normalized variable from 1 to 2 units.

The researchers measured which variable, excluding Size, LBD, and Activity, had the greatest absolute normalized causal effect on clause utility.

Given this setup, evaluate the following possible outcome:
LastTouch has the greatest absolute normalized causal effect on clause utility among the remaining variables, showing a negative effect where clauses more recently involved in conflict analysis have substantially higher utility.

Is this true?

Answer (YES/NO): NO